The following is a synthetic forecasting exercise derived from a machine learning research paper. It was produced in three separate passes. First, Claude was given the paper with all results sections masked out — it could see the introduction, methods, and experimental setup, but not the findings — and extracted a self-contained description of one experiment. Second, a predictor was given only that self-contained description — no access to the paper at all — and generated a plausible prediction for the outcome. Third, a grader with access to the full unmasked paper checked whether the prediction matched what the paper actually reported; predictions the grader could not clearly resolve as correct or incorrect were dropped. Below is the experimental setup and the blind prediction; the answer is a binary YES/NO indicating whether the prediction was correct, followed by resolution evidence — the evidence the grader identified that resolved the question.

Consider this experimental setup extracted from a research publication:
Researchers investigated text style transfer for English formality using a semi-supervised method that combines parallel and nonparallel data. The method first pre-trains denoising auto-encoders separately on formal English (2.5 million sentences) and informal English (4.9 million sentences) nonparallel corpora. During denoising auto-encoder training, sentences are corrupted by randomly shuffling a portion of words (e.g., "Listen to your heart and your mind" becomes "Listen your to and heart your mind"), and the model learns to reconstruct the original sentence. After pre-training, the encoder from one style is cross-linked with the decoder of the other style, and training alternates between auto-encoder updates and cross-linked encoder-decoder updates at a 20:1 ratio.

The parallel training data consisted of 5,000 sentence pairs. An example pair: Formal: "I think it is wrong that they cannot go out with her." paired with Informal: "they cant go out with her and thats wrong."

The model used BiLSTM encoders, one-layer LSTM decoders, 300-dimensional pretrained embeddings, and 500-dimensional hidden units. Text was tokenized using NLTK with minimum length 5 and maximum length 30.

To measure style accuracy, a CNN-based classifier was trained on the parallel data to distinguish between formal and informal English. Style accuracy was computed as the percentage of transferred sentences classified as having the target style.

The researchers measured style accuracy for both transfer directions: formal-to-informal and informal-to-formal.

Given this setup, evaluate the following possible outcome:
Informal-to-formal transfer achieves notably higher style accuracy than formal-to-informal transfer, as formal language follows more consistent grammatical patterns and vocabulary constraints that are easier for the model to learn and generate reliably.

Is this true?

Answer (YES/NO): YES